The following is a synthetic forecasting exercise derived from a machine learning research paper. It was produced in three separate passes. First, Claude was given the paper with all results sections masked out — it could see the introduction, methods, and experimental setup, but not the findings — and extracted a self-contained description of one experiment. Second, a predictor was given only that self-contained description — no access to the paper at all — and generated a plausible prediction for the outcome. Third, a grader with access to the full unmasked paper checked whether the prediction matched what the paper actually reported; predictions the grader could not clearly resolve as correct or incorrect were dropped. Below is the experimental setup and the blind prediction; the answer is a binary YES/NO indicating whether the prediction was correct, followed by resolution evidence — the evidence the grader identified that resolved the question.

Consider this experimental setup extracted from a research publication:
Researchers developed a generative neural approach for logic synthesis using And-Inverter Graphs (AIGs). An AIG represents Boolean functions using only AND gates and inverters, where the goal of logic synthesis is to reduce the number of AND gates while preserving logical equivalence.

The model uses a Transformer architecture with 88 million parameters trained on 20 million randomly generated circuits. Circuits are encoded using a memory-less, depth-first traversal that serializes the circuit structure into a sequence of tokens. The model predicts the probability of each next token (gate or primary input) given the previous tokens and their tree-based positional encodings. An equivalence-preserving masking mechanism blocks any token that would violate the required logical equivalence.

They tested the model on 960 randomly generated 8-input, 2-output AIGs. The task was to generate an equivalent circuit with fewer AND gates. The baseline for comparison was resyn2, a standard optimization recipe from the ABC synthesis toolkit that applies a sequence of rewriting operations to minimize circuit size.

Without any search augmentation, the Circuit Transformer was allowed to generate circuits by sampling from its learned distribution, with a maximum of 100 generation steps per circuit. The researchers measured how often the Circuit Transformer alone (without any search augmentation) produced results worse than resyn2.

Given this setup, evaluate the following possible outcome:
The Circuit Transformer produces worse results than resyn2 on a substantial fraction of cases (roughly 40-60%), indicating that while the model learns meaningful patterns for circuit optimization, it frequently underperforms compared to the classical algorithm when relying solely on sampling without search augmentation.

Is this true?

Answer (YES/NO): NO